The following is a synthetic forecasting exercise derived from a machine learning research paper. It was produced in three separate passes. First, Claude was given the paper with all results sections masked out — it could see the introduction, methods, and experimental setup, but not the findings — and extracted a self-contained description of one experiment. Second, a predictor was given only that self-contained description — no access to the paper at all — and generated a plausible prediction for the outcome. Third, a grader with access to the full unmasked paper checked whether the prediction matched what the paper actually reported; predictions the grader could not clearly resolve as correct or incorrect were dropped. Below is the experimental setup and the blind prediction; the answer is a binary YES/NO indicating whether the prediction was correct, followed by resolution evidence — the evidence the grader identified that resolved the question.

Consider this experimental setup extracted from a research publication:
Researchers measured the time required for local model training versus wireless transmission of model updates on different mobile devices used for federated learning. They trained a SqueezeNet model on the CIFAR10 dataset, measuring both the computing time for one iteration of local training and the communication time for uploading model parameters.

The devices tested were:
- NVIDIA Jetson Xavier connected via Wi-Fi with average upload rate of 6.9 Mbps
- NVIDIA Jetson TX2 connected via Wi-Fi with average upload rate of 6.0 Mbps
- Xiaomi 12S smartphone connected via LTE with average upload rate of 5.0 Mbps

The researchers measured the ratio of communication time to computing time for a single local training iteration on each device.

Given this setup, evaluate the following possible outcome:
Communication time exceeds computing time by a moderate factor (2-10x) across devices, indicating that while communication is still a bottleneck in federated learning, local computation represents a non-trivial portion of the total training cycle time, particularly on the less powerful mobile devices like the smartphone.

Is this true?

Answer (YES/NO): NO